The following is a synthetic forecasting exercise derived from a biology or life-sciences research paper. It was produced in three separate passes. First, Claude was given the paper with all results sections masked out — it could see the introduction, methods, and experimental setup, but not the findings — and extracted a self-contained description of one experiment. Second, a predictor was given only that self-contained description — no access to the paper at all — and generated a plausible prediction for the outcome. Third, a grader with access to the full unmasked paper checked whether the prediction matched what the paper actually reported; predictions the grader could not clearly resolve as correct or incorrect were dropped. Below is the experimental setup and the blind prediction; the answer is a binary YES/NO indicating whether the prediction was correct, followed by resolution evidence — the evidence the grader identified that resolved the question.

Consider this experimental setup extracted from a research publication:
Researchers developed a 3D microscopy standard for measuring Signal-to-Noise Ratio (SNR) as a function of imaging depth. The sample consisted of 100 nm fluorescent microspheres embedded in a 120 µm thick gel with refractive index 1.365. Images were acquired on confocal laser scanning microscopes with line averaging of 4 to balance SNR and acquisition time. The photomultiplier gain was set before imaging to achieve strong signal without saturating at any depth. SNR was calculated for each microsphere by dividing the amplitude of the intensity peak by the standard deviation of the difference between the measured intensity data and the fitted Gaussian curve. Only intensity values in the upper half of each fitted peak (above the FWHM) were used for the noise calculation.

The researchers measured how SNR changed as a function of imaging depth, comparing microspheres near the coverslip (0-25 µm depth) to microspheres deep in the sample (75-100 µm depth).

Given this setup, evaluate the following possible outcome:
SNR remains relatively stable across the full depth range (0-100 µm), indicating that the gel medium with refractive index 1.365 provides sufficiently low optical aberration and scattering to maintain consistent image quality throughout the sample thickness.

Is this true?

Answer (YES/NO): NO